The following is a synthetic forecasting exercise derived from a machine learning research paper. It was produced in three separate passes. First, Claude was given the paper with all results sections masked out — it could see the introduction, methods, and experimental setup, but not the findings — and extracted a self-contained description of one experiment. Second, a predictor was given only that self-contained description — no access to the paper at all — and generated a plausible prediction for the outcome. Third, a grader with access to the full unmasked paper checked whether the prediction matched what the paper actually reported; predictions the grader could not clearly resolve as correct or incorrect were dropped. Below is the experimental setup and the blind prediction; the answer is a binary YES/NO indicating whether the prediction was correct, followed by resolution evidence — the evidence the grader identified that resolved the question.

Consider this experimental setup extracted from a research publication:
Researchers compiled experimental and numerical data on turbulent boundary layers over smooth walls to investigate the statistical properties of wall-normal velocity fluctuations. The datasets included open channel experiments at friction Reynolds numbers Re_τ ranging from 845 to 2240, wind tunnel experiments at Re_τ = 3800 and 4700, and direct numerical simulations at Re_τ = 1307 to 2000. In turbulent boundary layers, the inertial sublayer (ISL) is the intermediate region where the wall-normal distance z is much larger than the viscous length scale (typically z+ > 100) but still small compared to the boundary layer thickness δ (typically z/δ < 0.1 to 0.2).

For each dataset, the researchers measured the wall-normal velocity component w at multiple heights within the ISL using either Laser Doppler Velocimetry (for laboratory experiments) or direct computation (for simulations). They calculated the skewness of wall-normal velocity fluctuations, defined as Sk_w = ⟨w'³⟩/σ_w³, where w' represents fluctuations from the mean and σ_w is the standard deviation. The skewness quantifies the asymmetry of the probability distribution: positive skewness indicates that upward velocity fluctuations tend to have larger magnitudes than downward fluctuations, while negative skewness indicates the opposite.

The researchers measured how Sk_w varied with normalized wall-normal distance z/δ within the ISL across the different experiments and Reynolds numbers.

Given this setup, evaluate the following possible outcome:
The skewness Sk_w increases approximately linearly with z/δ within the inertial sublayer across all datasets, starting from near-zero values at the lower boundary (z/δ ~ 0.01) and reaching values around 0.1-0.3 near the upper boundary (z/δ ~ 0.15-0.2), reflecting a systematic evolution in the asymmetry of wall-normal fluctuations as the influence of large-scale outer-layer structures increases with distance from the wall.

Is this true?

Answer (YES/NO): NO